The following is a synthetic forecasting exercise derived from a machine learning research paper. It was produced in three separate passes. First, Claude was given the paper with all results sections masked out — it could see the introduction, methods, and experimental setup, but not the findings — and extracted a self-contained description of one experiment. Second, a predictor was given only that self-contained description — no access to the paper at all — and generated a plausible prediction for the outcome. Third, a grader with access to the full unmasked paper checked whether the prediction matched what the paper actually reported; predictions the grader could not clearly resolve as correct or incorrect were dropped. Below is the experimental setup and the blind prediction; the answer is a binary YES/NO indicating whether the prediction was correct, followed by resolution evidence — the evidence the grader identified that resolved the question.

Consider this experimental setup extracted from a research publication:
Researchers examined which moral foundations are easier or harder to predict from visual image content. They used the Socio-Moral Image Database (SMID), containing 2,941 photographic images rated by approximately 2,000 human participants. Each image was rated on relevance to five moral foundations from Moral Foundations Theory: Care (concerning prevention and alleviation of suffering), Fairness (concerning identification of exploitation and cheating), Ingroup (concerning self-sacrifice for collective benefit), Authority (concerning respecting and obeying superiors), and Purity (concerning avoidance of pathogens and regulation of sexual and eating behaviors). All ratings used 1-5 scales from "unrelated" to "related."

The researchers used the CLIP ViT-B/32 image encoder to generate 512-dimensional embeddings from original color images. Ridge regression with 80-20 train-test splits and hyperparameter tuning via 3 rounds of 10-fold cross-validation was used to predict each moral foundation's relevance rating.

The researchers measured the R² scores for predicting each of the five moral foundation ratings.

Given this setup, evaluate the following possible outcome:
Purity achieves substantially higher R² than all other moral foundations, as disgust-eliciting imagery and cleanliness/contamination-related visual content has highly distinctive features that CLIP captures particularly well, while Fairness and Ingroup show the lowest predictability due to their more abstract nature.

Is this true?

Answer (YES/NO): NO